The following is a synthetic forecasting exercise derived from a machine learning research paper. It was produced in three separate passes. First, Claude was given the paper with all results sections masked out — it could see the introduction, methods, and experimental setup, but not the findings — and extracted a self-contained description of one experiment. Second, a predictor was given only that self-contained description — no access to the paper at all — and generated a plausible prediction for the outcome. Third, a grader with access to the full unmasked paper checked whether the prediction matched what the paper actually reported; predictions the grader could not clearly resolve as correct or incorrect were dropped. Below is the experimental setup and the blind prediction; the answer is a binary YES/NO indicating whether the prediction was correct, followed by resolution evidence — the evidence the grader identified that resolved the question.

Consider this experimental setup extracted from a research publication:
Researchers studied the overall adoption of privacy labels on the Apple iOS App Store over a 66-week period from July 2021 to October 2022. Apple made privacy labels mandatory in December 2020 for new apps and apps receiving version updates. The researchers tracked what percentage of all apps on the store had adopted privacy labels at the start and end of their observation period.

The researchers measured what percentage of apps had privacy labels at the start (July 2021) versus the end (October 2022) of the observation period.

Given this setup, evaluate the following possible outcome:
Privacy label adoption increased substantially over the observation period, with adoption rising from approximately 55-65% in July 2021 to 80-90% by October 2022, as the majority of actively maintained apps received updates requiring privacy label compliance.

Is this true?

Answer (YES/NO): NO